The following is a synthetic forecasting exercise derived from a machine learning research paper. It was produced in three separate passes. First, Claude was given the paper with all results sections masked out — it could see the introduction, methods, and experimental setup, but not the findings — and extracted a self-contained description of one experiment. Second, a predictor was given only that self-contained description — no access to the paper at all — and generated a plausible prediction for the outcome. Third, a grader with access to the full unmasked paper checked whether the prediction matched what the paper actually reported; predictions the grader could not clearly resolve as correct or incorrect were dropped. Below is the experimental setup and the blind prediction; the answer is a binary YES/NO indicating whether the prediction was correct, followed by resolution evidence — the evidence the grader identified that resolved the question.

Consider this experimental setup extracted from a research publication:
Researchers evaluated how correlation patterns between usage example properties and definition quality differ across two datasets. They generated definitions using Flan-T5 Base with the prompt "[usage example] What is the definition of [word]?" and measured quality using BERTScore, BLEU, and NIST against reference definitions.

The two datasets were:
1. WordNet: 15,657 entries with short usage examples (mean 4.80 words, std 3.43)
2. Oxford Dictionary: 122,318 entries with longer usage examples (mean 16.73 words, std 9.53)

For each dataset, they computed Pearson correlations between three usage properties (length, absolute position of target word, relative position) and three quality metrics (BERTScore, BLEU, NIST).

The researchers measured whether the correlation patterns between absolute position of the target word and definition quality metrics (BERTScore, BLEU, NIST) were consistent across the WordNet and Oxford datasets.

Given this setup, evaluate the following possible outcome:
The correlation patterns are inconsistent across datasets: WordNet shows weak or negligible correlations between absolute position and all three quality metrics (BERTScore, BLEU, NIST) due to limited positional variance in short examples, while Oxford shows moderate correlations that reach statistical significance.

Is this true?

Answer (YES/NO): NO